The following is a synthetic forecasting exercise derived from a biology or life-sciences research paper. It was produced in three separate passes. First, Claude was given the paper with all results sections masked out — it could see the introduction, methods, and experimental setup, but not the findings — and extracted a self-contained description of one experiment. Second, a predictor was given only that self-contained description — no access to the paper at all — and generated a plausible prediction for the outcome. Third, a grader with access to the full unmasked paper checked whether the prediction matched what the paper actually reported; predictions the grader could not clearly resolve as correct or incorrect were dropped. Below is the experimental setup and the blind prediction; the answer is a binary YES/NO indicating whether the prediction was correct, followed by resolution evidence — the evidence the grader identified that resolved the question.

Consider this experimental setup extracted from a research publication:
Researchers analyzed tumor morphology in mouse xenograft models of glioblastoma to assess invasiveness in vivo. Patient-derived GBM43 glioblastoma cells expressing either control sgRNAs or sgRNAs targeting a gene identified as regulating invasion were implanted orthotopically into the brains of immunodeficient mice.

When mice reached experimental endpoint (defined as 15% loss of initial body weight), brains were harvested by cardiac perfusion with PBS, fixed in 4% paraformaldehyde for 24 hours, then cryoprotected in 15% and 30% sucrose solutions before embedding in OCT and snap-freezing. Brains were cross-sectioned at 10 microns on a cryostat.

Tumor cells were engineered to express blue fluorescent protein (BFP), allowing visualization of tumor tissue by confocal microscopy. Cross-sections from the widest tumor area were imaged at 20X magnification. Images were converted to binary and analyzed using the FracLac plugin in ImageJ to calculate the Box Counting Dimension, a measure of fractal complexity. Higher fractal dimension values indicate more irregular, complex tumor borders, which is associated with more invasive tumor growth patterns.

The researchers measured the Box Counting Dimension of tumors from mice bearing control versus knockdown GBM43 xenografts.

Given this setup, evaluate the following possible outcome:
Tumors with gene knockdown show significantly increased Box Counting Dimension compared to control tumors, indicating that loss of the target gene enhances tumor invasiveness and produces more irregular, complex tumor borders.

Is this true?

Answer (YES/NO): NO